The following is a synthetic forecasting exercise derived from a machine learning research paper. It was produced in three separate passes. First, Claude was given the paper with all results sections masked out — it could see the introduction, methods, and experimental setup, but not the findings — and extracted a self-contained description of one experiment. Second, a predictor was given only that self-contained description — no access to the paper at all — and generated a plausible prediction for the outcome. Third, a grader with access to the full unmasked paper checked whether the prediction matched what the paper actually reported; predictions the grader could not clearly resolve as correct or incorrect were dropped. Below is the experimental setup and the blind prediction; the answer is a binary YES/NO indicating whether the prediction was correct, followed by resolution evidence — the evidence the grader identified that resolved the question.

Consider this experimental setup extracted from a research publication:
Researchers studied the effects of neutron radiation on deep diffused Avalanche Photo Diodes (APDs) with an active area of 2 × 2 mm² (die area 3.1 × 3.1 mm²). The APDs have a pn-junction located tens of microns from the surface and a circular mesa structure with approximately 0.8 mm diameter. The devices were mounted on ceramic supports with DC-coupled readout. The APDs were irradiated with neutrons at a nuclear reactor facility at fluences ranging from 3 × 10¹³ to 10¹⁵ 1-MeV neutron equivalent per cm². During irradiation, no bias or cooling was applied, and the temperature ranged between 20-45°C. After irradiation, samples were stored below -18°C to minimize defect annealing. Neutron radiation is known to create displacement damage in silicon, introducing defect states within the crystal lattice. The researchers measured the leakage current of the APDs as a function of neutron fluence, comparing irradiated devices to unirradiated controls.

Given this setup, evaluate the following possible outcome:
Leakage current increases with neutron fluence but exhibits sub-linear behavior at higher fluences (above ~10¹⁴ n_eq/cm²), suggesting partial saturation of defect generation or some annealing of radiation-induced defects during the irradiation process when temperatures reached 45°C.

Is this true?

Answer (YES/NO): NO